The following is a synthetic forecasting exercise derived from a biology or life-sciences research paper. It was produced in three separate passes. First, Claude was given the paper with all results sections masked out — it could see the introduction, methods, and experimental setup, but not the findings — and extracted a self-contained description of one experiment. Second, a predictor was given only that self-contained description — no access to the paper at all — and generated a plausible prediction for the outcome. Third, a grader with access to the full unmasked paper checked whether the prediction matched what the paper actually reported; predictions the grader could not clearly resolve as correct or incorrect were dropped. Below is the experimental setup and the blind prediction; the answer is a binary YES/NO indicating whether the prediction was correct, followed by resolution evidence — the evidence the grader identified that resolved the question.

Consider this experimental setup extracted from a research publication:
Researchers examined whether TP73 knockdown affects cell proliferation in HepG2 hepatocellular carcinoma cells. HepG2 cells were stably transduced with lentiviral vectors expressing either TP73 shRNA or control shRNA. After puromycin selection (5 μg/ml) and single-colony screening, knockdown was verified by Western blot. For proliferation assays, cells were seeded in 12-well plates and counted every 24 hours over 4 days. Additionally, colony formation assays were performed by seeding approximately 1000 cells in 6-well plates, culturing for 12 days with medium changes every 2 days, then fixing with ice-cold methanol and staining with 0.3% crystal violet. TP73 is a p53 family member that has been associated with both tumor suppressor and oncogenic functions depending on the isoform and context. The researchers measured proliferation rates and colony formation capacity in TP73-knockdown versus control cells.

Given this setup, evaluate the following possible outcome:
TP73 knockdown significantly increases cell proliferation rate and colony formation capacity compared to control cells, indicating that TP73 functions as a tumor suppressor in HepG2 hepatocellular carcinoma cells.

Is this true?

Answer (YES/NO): YES